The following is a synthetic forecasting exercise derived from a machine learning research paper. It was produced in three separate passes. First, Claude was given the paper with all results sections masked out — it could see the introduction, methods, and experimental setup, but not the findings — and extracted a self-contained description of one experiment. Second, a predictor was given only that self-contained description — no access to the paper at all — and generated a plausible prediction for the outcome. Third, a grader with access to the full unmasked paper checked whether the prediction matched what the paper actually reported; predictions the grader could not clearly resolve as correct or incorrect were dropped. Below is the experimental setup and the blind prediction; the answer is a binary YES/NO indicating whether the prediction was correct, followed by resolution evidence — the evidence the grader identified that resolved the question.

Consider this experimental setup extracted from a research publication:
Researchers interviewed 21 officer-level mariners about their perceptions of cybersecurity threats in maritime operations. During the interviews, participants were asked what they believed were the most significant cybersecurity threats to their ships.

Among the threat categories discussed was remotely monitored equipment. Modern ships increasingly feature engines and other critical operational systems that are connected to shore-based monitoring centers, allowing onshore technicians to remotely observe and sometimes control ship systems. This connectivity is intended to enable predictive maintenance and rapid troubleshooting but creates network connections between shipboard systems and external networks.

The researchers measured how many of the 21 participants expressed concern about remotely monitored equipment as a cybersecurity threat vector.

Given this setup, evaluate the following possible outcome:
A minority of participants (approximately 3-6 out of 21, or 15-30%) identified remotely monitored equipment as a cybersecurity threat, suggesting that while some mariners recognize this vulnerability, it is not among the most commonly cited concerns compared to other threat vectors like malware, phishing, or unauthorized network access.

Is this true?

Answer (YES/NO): NO